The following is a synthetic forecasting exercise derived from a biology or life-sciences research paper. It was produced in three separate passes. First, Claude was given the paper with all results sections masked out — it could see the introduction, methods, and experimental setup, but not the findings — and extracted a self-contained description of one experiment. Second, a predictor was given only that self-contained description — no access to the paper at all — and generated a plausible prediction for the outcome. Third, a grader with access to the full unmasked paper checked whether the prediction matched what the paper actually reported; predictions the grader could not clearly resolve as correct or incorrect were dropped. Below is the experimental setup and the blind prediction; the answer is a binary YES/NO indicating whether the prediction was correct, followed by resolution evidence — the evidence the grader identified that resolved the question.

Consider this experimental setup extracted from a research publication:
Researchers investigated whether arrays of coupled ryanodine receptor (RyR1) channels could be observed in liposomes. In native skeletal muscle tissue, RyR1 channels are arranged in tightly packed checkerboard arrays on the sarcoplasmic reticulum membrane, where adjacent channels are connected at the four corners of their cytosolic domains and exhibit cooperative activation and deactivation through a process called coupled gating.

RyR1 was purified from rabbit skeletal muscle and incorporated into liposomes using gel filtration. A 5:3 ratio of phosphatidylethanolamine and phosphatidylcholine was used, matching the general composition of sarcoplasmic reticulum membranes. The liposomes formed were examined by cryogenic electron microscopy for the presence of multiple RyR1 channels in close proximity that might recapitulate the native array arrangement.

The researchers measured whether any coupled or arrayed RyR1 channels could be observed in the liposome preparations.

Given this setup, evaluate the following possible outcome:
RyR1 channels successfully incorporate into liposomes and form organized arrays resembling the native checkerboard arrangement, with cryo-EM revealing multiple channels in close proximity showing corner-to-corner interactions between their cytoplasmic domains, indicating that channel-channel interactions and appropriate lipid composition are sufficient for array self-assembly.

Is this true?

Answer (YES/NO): NO